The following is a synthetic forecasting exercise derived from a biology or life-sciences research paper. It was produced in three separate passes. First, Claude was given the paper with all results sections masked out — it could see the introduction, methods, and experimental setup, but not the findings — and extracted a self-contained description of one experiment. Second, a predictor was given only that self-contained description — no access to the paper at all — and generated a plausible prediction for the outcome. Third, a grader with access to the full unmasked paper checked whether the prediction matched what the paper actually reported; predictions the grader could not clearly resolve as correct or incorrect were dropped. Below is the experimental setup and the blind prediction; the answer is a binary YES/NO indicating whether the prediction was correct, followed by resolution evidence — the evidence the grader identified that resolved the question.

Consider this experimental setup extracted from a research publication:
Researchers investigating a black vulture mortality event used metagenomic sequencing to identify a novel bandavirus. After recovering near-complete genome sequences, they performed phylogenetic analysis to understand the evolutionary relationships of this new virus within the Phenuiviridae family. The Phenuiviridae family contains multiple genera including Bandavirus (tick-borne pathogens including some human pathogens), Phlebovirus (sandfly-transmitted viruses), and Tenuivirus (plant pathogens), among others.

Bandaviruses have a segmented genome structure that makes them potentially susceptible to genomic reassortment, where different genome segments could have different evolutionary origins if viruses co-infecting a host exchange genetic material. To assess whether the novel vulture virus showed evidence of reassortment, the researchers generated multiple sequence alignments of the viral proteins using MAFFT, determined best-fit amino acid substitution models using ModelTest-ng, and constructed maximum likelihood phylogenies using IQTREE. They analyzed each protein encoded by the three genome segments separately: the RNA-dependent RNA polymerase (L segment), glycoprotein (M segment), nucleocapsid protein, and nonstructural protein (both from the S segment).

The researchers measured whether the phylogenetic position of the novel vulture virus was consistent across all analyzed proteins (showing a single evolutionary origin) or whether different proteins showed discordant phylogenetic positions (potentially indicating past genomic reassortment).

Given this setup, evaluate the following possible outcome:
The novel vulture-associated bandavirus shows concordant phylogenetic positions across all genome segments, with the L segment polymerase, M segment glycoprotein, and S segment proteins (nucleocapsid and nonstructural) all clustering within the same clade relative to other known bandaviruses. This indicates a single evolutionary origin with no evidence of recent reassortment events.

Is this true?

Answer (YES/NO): YES